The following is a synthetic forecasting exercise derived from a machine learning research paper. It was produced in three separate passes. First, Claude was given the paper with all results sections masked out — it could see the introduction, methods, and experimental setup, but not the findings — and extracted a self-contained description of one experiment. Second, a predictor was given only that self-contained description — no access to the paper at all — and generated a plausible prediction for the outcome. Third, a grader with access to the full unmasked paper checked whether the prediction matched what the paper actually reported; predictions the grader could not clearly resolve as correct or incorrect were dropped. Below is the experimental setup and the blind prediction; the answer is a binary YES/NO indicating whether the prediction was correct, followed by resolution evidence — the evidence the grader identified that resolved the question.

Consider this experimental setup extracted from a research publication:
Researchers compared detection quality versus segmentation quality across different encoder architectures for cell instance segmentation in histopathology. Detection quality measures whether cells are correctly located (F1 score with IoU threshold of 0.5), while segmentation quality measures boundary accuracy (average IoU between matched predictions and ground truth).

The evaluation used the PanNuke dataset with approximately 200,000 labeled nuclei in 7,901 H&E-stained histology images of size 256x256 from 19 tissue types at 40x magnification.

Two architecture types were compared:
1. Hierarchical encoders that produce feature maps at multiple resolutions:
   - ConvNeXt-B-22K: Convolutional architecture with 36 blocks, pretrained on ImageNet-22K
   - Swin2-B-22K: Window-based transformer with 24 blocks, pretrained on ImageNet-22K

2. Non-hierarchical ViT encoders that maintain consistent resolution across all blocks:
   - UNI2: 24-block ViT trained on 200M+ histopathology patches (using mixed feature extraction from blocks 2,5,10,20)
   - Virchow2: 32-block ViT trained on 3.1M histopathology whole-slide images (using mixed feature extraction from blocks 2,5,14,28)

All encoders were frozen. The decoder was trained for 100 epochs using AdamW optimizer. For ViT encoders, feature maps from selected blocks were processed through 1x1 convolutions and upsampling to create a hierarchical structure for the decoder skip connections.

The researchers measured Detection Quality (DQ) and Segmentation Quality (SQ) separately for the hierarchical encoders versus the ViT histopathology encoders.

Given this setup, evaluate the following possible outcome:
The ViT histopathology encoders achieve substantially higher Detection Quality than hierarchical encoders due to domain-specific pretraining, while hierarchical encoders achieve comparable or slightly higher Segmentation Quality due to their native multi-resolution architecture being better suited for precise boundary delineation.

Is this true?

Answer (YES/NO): NO